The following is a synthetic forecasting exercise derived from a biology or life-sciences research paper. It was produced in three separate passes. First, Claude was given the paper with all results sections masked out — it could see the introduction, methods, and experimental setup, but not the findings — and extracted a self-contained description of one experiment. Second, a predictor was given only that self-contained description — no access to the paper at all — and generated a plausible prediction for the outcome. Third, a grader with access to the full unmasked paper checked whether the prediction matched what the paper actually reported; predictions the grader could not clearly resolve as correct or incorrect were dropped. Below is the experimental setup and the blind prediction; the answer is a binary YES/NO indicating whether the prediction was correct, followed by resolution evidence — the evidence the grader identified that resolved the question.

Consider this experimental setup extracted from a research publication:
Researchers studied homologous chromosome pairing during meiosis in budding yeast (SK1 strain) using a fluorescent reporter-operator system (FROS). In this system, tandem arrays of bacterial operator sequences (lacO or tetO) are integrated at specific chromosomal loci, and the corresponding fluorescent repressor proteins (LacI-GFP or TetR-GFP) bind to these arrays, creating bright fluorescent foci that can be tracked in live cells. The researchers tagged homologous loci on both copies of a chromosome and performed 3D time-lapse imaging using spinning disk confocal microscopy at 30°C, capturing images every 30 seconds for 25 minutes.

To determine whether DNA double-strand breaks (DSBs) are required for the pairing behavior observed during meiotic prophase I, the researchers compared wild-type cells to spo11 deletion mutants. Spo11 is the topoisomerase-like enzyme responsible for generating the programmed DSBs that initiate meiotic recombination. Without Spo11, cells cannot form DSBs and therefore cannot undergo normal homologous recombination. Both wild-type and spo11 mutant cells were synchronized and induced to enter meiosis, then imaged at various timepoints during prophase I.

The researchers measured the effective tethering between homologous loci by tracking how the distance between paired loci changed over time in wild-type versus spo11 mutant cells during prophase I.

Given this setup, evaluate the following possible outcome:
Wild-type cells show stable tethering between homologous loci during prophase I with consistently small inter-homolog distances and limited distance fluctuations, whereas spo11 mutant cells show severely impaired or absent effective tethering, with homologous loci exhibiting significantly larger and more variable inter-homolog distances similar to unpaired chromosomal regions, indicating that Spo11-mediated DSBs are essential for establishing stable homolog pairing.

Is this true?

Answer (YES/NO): NO